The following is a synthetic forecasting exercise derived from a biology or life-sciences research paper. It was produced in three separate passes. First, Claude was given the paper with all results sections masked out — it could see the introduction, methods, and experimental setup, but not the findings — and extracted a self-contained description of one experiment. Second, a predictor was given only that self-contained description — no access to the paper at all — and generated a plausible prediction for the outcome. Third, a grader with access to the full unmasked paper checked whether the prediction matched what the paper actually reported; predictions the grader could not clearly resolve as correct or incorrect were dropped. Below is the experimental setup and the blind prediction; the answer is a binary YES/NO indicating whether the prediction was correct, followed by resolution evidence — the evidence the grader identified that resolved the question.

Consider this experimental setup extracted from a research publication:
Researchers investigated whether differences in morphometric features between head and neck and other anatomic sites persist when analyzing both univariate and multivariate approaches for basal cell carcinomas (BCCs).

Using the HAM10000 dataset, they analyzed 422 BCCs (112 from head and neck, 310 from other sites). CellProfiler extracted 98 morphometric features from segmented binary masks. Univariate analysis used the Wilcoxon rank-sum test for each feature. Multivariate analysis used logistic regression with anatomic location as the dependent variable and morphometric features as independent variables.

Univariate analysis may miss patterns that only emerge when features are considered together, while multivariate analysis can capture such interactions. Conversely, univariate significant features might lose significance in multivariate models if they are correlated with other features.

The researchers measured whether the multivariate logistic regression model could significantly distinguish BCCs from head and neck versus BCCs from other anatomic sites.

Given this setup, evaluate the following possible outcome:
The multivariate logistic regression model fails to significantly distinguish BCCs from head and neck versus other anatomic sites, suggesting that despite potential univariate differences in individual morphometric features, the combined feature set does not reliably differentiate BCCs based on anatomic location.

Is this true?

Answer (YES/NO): NO